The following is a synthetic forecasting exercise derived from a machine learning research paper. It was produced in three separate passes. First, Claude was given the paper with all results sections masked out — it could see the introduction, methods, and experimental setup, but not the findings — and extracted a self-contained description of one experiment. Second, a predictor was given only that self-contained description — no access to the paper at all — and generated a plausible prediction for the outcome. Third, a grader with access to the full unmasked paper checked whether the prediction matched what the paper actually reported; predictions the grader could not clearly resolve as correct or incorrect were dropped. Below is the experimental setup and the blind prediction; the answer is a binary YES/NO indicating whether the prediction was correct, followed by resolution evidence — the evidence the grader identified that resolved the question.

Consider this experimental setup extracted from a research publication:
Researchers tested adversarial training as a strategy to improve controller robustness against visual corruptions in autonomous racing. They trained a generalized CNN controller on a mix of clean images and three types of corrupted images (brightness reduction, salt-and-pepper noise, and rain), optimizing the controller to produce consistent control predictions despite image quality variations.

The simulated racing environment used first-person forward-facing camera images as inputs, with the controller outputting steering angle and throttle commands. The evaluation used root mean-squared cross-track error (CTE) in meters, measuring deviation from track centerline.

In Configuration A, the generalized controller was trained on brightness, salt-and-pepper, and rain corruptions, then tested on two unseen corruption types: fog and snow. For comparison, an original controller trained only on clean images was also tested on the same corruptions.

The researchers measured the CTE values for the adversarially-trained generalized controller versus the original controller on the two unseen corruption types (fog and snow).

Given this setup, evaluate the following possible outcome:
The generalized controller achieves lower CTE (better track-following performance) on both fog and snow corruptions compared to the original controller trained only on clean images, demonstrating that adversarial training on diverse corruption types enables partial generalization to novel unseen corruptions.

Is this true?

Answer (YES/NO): NO